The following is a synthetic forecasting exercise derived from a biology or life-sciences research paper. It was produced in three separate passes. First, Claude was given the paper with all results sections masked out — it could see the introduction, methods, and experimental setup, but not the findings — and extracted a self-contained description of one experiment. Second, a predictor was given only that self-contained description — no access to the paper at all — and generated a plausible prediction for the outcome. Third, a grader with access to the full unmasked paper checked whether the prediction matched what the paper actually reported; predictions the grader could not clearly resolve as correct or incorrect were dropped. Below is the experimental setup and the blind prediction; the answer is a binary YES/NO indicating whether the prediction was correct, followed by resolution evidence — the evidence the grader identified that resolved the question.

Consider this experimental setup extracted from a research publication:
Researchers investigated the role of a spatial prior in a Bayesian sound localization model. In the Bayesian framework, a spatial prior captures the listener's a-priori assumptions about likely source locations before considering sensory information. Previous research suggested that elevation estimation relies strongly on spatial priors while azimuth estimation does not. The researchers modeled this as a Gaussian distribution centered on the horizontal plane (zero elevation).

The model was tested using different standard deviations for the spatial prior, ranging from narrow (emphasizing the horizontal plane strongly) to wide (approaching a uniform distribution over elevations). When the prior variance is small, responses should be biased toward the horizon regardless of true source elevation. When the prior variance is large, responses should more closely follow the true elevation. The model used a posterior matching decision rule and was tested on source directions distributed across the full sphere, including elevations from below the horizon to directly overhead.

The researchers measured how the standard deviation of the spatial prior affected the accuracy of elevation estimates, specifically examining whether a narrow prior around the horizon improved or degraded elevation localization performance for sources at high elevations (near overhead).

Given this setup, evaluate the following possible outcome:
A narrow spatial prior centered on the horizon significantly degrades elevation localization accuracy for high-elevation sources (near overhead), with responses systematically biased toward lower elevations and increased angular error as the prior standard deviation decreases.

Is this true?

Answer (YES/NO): YES